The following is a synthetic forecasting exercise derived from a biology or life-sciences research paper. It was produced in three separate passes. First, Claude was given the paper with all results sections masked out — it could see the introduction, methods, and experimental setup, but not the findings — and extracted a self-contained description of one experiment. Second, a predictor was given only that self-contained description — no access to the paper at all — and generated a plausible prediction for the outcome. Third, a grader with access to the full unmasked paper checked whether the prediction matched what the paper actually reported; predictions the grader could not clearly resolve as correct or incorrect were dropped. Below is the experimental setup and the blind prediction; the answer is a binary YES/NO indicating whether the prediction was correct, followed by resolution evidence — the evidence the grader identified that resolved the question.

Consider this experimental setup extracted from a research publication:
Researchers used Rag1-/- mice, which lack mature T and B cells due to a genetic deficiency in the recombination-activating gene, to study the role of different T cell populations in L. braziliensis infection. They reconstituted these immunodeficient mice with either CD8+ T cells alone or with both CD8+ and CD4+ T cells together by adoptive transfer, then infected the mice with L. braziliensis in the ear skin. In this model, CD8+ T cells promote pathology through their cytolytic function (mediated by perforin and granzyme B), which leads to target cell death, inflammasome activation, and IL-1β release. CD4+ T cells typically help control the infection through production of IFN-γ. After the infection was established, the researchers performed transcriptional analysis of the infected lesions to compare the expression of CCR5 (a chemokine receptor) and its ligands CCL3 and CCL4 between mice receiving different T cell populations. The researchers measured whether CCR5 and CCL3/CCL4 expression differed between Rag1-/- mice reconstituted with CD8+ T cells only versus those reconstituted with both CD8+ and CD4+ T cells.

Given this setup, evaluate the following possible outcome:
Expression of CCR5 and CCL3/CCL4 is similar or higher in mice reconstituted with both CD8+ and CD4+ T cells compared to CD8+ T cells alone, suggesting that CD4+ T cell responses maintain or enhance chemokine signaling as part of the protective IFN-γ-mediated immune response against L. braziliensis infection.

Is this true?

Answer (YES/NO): NO